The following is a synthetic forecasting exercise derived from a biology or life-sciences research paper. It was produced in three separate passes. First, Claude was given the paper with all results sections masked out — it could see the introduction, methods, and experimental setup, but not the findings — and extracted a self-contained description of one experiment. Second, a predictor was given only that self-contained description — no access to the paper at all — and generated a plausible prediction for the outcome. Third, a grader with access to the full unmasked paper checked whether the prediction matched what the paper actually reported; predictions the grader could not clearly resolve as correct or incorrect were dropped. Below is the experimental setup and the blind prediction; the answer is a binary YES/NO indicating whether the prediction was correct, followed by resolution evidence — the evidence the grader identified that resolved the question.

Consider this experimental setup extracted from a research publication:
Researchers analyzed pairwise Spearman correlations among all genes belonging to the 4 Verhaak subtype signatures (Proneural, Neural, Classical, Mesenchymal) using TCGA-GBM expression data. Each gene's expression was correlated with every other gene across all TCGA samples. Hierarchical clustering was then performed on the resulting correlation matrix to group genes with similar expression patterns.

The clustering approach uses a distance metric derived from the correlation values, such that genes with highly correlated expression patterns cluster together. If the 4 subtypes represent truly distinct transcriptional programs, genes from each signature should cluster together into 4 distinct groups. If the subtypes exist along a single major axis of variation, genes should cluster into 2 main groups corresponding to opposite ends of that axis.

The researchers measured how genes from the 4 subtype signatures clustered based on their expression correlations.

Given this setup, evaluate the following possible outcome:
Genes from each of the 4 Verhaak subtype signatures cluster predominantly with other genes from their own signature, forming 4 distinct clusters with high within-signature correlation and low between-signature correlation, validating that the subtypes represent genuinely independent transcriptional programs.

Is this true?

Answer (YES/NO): NO